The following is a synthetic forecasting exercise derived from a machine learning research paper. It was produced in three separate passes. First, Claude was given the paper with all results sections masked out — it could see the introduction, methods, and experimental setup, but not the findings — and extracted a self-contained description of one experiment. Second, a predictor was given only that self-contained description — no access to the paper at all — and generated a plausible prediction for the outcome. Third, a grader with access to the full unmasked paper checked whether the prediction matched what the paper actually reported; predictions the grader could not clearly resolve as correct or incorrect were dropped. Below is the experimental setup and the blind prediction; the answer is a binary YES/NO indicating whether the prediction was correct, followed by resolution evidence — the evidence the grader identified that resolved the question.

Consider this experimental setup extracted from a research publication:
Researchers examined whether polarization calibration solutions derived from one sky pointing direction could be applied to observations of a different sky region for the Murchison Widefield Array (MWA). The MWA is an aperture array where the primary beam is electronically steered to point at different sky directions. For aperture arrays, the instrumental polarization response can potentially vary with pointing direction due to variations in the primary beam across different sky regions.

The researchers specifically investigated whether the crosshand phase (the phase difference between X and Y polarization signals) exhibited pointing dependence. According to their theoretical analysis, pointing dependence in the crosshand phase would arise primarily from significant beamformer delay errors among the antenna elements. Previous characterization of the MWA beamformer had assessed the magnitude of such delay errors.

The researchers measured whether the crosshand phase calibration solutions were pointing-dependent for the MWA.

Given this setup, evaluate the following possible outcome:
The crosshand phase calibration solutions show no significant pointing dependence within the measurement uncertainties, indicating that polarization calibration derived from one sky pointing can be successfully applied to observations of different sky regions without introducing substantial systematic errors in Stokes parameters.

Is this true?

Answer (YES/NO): YES